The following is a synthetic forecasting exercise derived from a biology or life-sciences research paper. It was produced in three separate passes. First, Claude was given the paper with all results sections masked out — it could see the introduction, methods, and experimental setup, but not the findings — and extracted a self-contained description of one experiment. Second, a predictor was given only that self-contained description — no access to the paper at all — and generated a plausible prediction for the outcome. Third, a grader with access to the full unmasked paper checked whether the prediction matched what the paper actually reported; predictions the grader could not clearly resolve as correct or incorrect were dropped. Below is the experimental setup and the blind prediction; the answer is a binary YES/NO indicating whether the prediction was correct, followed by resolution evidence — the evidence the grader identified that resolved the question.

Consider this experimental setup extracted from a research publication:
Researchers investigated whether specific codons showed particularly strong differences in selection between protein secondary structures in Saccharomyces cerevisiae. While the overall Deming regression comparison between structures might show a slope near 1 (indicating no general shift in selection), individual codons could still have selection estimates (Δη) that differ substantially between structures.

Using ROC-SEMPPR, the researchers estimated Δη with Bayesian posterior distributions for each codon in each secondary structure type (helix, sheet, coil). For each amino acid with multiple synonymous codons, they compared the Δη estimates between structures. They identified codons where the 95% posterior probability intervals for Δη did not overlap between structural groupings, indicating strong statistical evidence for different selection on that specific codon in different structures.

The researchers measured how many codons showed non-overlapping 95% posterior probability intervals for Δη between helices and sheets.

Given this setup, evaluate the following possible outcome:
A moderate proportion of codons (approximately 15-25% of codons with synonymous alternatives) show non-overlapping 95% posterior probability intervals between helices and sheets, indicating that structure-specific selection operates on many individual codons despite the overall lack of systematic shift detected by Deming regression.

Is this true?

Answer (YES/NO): NO